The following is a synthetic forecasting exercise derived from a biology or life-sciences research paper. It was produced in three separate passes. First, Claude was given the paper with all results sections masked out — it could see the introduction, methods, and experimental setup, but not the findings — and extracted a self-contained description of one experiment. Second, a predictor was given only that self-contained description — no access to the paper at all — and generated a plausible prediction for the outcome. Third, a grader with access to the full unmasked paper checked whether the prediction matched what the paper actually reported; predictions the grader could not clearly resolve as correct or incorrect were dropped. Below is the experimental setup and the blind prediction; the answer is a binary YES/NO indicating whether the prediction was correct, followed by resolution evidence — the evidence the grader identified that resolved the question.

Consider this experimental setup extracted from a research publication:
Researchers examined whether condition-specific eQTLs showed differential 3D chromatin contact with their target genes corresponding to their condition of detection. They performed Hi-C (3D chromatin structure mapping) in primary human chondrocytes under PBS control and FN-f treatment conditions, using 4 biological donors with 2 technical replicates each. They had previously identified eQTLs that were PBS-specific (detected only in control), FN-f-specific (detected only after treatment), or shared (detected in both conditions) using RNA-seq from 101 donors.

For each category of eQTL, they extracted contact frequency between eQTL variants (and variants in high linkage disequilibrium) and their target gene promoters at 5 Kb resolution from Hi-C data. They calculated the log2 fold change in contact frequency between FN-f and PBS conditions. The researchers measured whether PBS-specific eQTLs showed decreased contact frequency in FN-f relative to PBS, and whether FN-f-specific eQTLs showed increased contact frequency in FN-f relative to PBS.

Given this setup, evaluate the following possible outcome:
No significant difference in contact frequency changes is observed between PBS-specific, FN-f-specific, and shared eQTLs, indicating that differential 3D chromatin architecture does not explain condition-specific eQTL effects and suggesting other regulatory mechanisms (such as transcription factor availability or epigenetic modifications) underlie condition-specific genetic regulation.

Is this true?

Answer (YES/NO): NO